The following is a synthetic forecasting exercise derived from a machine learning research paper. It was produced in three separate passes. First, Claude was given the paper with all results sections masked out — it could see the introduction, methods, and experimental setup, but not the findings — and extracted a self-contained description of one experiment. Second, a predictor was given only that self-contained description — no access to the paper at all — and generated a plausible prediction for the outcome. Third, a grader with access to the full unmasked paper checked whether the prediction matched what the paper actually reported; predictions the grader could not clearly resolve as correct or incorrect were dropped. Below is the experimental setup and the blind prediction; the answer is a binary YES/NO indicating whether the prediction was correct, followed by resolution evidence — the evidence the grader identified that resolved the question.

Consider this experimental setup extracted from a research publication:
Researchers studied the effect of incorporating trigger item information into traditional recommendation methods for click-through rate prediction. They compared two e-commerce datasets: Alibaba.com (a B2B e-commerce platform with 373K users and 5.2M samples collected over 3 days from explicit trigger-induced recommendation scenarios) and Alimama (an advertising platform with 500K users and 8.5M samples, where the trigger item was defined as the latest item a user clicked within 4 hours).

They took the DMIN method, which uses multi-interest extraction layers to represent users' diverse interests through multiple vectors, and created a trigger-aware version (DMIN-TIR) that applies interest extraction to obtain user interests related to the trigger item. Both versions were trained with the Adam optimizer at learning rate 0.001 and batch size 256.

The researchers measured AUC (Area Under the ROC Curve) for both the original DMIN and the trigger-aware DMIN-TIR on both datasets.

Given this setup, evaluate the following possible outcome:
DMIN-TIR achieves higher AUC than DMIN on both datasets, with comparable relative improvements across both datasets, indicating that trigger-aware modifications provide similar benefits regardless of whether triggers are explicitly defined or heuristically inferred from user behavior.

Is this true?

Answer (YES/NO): NO